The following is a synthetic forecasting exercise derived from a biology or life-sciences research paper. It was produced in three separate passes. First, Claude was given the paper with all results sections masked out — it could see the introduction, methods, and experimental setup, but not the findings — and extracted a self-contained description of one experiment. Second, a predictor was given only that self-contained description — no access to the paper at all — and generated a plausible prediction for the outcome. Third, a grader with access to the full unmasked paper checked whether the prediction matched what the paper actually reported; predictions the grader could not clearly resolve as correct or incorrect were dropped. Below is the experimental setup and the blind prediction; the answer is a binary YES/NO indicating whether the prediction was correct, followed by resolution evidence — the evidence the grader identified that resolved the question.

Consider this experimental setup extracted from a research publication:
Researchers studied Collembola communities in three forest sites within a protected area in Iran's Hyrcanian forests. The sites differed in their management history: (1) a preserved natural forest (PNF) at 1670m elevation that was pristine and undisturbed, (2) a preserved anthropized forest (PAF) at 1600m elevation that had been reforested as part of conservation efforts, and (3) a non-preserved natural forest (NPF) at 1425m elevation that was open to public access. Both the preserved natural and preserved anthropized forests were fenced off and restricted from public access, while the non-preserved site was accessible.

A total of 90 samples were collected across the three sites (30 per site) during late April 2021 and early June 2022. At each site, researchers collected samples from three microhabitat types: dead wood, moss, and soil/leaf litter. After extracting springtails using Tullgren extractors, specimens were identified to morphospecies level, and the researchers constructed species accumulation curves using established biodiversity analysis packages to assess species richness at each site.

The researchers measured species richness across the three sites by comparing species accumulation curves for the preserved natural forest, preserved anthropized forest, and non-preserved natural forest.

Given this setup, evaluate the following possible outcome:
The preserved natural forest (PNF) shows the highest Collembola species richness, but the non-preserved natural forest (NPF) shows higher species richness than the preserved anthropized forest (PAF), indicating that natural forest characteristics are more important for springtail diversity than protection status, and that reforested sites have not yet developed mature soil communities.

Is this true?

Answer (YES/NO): NO